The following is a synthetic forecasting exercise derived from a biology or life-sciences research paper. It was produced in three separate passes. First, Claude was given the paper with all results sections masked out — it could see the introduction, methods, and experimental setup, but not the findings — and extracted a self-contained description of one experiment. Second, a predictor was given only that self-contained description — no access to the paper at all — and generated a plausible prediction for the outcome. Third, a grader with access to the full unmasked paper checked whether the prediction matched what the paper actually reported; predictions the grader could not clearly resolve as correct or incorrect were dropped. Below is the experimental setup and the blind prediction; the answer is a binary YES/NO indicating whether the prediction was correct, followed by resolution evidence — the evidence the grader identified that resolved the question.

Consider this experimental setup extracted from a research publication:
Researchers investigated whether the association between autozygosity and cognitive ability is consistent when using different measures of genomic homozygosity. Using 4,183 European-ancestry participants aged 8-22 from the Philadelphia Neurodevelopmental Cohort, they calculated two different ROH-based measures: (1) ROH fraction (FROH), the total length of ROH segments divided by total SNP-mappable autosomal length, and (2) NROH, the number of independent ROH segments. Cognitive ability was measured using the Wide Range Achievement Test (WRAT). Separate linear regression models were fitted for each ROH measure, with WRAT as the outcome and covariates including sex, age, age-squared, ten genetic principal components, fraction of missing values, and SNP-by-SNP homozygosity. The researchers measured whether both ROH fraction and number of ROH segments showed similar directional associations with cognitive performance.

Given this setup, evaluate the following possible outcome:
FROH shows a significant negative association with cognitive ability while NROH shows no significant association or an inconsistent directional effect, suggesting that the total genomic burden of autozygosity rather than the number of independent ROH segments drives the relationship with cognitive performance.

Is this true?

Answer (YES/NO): NO